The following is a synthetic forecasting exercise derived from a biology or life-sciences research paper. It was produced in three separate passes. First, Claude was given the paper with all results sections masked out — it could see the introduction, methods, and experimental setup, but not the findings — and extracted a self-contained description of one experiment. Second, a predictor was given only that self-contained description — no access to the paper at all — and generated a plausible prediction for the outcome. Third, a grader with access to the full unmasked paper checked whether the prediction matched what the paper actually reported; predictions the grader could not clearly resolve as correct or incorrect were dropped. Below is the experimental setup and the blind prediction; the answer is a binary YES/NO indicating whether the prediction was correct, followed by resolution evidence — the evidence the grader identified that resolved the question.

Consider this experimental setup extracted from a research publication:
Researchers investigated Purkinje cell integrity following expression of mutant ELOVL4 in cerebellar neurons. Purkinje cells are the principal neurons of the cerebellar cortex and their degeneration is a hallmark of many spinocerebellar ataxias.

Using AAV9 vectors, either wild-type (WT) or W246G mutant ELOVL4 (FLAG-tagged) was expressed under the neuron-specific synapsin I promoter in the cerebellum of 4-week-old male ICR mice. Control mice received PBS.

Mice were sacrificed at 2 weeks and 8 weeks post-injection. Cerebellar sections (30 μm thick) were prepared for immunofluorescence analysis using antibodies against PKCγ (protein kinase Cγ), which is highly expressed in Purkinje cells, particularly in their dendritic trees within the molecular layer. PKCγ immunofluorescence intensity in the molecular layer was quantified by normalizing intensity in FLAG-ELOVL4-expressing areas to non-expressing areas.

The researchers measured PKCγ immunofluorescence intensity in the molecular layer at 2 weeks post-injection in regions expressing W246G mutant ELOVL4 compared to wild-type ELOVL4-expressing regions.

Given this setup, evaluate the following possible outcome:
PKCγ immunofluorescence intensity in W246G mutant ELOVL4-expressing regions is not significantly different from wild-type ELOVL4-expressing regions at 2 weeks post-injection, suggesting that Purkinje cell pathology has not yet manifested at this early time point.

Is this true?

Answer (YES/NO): NO